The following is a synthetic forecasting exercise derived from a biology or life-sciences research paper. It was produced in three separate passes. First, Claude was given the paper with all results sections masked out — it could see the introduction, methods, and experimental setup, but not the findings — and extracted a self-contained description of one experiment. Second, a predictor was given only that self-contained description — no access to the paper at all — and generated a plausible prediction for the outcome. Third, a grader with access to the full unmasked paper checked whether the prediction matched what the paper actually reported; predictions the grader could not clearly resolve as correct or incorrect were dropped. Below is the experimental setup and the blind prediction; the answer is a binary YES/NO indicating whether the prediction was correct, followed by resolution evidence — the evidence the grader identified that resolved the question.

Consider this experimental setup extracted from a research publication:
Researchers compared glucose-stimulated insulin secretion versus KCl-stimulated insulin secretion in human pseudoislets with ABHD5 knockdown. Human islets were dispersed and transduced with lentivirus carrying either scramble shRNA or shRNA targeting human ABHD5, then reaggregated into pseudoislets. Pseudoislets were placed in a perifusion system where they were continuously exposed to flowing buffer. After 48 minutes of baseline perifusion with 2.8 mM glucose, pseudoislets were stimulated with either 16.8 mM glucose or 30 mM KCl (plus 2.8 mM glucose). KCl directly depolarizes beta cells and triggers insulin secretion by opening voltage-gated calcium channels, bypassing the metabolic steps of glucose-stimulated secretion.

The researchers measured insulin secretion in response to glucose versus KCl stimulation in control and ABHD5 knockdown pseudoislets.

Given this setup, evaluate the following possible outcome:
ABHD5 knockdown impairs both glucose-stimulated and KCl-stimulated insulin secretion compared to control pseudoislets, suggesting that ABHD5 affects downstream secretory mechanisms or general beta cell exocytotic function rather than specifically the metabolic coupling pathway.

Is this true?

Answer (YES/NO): NO